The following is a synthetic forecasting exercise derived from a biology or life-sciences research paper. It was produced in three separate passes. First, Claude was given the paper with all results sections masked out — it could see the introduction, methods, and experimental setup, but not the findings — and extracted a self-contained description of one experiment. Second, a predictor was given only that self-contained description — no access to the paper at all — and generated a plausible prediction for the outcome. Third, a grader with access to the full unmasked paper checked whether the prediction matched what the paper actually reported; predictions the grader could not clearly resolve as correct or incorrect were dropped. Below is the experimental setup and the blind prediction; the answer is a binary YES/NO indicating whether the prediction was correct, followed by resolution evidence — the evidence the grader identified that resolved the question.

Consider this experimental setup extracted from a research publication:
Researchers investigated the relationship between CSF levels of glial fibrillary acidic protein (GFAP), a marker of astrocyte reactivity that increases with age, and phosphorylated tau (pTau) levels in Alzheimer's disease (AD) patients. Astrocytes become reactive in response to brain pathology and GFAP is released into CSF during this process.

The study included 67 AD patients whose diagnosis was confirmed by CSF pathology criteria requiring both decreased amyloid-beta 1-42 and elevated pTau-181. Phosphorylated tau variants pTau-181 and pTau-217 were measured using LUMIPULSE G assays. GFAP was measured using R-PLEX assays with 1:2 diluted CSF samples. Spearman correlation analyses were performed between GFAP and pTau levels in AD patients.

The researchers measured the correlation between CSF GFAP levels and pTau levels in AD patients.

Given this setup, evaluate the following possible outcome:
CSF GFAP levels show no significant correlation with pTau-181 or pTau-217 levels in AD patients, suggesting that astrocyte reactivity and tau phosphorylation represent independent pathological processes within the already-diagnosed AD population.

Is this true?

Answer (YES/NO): NO